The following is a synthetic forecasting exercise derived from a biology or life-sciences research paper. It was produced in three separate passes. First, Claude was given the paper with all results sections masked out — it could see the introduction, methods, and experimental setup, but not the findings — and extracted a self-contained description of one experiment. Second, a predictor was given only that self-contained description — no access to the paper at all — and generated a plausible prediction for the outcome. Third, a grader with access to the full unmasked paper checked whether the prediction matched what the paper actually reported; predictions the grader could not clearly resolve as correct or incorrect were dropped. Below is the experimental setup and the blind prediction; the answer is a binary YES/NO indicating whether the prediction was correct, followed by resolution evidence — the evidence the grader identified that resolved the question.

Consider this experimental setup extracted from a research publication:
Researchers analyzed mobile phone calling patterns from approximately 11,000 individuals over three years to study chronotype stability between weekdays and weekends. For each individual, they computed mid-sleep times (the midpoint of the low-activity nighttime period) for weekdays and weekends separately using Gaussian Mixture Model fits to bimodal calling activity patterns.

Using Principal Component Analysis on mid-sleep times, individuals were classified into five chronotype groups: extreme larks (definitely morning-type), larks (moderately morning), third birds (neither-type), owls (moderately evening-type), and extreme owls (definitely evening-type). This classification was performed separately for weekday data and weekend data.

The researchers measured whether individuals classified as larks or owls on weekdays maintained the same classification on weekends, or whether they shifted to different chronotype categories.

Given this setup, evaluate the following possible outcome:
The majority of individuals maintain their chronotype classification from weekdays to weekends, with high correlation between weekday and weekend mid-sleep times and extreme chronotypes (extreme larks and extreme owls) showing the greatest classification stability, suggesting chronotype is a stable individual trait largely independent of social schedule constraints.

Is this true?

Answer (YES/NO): NO